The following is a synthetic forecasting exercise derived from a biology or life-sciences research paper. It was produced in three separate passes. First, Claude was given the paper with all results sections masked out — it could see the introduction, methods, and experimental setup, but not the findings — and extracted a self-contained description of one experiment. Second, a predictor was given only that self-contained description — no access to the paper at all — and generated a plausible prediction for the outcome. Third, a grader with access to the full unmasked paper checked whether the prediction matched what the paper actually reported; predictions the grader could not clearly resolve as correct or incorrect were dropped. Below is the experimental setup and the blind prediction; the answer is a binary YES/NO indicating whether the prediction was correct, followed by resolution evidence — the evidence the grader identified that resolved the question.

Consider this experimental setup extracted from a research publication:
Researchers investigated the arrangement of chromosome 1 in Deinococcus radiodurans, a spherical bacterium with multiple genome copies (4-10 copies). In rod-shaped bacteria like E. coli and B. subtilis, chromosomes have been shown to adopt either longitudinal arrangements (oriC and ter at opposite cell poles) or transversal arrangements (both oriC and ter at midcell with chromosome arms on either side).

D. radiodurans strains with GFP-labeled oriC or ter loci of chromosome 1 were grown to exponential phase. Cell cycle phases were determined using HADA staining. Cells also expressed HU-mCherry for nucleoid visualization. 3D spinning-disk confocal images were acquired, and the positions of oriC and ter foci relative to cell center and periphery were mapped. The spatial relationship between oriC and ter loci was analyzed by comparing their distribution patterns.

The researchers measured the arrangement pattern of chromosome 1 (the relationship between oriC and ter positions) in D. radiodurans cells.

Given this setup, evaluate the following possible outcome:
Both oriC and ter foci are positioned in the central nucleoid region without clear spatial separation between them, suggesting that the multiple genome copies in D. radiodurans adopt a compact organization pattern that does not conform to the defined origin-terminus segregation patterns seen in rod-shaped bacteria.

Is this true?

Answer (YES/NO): NO